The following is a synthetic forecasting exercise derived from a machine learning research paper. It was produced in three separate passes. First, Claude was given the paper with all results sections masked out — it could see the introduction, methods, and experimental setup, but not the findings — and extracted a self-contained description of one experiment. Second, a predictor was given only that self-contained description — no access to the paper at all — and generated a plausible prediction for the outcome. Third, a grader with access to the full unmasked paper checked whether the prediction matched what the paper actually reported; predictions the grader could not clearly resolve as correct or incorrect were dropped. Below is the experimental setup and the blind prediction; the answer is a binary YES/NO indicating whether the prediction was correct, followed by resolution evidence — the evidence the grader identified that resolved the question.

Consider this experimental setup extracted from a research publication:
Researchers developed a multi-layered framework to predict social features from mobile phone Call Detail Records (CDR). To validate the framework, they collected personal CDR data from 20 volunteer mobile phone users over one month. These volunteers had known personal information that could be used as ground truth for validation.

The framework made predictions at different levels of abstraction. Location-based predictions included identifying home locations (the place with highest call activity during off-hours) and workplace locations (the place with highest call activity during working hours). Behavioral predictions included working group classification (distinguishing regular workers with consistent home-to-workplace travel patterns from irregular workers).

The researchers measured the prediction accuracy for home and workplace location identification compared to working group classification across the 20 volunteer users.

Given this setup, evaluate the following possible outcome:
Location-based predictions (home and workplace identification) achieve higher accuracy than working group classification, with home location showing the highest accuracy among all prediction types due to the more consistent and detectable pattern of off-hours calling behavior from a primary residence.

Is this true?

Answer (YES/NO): NO